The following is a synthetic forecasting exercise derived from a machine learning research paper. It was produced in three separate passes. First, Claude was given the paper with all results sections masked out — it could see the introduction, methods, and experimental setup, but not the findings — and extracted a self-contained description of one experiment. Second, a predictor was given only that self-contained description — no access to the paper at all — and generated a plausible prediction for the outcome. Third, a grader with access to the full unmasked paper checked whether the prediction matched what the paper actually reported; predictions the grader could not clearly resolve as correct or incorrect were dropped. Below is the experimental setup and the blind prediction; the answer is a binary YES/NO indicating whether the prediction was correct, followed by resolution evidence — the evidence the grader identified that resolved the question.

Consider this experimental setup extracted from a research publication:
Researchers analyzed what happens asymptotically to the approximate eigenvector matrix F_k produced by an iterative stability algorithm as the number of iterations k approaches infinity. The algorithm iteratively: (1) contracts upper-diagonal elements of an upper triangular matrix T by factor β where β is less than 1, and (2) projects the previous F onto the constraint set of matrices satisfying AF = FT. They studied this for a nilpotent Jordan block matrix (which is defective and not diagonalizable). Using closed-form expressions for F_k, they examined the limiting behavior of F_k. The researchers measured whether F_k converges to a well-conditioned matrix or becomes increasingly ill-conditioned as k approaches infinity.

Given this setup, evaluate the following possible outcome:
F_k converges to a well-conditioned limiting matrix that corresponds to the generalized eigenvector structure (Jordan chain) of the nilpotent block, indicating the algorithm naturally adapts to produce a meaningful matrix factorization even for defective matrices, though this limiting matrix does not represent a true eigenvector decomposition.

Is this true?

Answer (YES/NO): NO